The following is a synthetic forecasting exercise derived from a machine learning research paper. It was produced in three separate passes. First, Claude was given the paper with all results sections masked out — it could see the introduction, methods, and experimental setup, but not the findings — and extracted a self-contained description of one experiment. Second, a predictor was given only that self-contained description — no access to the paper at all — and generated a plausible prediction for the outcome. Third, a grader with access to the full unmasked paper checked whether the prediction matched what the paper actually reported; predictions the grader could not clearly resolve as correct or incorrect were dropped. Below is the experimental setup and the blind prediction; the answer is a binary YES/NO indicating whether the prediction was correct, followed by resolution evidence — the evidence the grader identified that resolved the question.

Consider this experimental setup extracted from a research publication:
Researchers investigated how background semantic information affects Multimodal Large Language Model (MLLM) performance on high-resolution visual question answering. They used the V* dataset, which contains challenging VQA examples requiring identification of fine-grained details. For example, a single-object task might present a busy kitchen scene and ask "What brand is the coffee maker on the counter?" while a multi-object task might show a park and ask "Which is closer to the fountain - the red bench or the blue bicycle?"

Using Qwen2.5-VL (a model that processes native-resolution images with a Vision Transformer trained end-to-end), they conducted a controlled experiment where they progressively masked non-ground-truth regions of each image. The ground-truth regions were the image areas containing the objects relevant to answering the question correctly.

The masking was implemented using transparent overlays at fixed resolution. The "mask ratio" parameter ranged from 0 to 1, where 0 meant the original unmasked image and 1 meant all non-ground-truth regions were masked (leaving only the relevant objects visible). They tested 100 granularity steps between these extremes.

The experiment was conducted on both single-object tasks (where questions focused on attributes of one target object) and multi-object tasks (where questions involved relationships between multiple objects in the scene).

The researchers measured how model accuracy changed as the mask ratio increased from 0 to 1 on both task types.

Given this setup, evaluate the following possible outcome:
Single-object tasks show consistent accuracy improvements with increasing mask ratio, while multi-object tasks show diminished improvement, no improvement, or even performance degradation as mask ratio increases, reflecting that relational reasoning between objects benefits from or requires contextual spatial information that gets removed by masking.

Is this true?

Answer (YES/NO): NO